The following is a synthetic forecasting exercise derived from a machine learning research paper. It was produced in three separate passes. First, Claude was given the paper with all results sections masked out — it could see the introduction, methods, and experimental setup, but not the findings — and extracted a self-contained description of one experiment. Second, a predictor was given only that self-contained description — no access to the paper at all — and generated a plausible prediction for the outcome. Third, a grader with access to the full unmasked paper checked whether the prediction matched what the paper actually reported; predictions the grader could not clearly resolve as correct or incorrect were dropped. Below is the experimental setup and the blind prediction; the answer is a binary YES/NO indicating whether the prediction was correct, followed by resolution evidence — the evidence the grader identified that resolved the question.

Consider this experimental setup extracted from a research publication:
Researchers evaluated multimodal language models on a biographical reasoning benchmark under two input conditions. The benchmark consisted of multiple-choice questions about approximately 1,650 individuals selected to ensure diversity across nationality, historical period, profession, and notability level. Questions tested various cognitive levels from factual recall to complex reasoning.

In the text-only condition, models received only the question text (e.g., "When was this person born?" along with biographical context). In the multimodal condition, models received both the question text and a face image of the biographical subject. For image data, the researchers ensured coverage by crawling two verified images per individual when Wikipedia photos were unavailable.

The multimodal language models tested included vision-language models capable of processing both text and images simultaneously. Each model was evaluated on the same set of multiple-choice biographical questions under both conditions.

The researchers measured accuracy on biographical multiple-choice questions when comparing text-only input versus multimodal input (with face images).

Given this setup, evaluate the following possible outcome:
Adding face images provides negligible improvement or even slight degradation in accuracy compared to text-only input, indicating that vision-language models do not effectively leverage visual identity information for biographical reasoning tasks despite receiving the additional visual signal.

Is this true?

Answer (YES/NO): NO